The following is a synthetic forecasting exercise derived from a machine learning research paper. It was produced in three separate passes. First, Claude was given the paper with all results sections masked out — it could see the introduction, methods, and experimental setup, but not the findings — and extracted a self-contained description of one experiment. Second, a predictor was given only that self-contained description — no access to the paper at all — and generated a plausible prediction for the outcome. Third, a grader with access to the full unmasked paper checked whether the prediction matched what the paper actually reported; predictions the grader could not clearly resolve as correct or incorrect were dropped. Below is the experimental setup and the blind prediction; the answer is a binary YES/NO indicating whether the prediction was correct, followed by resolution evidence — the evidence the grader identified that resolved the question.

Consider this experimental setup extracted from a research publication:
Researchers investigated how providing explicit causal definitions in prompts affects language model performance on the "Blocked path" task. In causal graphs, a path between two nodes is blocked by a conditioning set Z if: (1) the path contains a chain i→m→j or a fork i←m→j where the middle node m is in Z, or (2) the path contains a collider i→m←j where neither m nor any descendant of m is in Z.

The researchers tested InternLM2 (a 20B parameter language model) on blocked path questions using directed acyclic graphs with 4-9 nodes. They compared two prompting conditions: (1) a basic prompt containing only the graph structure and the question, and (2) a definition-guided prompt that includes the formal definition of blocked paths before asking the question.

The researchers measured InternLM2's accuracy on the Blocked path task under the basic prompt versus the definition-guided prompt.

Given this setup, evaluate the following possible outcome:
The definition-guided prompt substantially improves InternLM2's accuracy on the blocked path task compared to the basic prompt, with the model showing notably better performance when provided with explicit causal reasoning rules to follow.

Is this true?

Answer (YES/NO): NO